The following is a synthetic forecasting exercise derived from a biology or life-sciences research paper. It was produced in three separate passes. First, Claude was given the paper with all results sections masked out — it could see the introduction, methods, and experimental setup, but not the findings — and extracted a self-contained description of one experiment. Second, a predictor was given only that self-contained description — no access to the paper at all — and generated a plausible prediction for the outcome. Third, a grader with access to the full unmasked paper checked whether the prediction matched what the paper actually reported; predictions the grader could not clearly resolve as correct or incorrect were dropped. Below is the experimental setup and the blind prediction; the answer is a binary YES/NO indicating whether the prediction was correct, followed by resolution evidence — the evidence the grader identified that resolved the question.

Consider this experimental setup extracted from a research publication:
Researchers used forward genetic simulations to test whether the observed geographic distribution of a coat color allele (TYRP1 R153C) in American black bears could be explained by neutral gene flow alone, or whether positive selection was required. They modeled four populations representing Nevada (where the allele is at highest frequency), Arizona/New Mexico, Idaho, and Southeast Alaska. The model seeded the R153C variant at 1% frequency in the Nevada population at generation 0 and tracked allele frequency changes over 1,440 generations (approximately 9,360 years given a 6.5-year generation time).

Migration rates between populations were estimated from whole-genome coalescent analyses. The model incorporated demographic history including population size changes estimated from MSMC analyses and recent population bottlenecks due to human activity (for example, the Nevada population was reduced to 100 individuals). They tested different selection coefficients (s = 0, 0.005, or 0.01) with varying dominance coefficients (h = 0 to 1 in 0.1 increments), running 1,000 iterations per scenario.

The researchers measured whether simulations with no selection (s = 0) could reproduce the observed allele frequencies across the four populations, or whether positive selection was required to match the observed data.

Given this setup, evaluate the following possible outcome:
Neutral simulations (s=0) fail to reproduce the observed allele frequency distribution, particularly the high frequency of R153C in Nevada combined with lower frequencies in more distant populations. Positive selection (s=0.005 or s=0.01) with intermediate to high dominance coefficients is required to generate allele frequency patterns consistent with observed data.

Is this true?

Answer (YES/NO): YES